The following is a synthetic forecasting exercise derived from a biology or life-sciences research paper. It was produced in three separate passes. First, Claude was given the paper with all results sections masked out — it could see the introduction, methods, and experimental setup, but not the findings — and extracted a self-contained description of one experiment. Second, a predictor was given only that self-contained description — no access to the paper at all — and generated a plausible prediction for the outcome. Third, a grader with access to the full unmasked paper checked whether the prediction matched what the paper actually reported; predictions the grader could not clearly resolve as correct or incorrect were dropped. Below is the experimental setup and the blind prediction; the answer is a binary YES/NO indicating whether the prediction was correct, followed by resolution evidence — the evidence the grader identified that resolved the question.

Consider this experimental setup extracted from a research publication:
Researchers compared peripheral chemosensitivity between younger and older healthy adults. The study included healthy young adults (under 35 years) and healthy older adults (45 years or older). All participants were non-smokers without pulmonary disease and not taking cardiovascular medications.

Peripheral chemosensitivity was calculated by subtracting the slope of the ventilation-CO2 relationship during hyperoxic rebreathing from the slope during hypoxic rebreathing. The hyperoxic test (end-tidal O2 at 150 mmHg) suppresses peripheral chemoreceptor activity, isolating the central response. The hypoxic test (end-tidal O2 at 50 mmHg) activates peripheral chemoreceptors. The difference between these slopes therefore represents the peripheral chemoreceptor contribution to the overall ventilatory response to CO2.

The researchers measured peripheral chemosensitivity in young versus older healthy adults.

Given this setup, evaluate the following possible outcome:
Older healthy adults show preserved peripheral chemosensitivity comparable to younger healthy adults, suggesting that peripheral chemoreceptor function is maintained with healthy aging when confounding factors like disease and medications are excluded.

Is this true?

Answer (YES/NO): YES